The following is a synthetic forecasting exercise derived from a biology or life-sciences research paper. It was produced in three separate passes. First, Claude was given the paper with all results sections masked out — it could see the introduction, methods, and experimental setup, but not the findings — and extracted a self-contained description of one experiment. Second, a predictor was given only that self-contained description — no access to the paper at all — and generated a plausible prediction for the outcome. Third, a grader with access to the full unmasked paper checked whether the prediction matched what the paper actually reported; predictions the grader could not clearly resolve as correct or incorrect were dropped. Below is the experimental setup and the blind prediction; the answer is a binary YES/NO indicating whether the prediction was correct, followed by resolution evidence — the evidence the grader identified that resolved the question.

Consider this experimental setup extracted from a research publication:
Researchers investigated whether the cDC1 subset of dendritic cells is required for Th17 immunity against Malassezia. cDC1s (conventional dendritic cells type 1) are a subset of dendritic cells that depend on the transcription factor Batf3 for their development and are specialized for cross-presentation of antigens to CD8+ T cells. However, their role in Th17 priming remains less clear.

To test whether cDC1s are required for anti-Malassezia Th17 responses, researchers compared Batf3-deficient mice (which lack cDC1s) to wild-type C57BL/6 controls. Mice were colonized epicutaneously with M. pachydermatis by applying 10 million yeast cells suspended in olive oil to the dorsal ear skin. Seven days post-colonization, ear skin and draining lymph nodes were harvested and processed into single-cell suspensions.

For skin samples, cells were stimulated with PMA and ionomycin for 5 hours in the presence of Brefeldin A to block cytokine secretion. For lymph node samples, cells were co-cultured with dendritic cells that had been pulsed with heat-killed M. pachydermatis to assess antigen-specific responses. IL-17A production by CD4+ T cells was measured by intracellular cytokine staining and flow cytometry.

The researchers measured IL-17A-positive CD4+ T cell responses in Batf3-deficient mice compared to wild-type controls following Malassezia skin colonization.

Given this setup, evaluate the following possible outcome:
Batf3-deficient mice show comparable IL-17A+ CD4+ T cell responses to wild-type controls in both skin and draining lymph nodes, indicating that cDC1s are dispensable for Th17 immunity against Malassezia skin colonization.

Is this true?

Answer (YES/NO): YES